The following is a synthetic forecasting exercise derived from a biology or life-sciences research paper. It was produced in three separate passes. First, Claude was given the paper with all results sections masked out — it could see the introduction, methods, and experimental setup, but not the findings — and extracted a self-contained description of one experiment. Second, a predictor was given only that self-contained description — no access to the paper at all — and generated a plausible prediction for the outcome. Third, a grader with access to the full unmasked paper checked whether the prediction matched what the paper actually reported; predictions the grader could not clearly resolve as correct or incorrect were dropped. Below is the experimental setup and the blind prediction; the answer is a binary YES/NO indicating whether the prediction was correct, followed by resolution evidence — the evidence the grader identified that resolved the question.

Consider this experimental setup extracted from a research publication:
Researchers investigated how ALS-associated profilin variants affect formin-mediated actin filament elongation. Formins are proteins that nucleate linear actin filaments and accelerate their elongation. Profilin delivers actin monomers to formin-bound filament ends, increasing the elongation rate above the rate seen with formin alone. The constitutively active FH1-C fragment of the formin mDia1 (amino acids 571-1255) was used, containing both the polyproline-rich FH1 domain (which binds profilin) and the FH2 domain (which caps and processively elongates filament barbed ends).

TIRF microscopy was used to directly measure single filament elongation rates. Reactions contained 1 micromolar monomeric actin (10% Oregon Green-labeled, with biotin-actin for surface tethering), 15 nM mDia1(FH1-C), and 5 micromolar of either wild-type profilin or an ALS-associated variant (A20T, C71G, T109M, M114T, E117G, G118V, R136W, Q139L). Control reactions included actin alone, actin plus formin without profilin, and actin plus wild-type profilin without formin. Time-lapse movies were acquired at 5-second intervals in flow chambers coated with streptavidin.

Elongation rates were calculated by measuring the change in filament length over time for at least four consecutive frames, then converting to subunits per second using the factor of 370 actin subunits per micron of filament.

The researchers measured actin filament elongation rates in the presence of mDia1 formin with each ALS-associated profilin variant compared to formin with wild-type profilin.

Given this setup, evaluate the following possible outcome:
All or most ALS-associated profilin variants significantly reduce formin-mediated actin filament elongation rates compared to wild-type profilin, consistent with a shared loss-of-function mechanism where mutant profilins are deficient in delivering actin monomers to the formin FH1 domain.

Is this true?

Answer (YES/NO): NO